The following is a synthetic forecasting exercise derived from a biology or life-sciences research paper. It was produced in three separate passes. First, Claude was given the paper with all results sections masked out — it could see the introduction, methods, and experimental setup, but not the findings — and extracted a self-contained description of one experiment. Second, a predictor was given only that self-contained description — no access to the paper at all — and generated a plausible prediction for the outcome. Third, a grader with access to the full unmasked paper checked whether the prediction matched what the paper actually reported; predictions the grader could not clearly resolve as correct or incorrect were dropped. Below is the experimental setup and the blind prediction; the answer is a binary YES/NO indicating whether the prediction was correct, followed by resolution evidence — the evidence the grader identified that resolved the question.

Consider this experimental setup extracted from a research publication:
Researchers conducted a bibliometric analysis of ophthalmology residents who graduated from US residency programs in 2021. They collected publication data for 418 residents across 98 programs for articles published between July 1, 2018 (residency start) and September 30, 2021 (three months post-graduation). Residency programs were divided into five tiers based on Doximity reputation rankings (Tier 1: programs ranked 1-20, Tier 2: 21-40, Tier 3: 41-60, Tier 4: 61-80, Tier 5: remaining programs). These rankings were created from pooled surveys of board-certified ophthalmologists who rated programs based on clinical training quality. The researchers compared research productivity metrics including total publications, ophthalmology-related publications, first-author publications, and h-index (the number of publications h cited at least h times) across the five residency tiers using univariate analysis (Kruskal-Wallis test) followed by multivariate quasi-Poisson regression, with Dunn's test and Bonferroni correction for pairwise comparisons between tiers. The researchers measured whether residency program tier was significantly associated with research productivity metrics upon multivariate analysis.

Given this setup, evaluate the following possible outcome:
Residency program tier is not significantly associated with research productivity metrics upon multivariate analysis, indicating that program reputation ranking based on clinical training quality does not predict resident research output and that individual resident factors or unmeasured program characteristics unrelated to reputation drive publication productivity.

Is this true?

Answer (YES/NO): NO